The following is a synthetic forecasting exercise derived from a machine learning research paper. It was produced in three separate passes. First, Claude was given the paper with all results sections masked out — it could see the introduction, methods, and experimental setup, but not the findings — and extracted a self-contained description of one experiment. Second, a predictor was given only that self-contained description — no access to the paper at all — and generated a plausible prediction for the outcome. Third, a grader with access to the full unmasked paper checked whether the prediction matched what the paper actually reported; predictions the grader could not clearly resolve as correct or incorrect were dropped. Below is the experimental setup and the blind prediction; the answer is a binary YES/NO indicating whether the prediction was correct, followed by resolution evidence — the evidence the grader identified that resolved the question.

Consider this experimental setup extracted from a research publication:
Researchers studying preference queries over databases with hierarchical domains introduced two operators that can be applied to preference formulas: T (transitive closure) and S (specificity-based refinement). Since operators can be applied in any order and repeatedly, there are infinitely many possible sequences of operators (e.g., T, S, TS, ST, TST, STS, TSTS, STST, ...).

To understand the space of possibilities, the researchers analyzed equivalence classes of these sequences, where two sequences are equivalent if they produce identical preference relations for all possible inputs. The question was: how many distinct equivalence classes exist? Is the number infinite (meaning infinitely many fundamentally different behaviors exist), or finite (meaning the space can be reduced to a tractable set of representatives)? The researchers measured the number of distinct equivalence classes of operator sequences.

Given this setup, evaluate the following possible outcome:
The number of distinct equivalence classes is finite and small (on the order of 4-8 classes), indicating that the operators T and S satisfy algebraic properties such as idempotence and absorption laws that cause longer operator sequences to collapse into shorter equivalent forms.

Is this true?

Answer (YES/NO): YES